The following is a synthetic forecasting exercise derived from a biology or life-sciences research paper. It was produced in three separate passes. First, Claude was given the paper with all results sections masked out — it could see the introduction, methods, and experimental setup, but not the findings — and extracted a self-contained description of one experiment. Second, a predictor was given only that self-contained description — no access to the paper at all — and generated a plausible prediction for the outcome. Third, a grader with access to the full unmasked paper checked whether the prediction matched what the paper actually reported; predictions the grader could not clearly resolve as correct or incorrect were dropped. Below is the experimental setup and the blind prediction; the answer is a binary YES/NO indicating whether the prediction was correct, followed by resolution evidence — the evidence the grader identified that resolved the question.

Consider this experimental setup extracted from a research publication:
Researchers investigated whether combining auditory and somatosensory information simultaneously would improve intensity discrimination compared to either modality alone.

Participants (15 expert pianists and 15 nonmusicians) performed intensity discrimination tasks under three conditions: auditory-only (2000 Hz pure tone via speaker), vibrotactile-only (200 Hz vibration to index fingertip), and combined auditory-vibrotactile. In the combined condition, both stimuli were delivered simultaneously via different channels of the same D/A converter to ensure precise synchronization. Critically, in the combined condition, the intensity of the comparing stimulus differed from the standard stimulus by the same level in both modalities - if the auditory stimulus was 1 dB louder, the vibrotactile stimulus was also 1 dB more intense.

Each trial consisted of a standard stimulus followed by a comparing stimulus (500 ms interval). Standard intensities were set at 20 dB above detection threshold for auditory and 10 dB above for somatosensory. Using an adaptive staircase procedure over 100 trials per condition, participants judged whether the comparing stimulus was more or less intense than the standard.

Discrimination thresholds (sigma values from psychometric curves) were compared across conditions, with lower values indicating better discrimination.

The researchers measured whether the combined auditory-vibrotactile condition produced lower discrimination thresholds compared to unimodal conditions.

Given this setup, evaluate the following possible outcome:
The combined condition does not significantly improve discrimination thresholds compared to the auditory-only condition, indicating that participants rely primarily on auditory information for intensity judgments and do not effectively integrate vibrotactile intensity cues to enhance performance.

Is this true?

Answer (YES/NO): NO